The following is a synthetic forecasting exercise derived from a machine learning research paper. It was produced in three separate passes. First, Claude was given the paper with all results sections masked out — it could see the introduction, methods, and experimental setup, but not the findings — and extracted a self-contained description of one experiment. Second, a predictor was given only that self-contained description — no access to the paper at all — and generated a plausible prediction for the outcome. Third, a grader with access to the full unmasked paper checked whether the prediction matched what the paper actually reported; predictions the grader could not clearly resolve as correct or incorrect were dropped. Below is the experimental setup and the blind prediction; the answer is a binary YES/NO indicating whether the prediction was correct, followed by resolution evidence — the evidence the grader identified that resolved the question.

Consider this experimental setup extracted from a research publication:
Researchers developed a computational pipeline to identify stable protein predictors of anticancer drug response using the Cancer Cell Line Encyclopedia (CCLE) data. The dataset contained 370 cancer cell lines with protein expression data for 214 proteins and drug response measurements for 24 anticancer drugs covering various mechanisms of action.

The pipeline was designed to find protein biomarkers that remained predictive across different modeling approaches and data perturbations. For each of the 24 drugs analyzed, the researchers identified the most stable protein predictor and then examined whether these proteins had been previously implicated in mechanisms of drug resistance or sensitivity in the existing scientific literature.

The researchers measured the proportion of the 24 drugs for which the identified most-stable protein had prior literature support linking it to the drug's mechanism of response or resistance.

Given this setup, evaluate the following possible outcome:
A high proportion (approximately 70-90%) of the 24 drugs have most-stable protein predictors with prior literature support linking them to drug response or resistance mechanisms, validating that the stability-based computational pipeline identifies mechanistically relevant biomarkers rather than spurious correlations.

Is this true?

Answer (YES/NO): YES